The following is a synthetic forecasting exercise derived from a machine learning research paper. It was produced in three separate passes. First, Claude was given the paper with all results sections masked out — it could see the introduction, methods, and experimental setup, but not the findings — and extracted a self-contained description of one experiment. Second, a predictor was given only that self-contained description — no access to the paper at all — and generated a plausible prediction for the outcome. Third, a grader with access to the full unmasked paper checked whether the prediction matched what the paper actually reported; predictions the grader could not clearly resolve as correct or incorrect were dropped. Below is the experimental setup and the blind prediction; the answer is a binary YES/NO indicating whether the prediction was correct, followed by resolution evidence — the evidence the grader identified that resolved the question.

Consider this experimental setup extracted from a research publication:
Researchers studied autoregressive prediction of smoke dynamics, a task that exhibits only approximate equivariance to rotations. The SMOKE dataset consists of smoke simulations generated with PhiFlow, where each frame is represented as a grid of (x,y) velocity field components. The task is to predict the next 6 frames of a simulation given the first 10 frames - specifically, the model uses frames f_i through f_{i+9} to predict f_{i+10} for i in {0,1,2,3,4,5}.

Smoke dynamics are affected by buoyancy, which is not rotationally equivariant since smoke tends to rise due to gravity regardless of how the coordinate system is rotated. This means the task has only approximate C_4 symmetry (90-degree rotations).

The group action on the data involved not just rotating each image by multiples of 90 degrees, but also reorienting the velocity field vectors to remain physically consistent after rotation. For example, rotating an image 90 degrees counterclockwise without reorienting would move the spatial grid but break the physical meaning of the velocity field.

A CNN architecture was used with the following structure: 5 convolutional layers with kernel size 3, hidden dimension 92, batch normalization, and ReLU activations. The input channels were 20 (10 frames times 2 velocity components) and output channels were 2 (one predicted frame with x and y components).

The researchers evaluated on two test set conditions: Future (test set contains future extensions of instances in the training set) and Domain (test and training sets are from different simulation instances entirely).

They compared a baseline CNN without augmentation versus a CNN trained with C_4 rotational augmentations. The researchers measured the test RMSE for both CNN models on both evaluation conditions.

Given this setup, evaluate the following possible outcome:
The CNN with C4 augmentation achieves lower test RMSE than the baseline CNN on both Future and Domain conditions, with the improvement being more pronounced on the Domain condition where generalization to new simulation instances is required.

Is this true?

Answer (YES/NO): NO